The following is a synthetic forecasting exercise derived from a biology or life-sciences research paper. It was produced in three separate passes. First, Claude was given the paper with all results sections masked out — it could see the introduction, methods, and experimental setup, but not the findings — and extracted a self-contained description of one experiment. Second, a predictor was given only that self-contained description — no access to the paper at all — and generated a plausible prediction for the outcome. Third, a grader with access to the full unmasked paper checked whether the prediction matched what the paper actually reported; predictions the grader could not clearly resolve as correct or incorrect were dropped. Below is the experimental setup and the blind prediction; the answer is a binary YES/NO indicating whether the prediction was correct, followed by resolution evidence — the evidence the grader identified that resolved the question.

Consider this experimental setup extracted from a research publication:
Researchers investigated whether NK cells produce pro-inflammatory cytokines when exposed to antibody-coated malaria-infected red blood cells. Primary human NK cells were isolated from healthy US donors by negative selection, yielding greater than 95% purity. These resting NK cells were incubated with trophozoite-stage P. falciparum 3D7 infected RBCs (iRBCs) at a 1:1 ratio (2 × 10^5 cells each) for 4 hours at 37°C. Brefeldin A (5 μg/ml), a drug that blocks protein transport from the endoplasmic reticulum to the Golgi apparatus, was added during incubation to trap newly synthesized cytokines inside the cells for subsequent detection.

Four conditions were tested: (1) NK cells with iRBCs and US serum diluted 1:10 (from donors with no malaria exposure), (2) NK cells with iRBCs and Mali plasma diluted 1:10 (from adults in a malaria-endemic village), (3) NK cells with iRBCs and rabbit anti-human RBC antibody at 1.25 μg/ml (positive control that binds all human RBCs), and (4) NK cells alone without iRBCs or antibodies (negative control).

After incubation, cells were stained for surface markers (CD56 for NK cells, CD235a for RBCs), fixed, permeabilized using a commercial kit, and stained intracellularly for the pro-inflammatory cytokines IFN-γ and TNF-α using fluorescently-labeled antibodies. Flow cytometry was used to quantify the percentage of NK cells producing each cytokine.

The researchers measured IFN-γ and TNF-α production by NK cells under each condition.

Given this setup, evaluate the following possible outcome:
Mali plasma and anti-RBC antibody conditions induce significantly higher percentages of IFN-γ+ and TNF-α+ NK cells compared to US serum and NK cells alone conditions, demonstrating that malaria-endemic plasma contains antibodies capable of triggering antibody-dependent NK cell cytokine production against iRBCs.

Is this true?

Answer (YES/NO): YES